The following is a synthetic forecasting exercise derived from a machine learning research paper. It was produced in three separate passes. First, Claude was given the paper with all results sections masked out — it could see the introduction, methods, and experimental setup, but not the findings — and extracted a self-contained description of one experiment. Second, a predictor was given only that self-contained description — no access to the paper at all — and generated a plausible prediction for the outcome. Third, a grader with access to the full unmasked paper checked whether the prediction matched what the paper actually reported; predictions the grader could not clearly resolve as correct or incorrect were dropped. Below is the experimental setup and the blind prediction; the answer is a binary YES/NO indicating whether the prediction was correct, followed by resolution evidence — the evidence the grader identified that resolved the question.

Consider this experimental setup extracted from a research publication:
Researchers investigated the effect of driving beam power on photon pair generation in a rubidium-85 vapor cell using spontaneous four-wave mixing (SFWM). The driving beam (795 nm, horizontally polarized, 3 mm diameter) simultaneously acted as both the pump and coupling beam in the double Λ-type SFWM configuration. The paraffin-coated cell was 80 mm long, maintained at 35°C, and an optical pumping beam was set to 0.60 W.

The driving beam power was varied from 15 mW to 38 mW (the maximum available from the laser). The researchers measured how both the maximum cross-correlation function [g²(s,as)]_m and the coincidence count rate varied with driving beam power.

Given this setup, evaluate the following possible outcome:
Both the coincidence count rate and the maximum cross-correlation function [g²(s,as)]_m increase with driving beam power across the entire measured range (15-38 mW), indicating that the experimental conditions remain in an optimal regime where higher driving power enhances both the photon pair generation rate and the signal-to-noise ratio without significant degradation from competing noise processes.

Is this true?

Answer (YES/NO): YES